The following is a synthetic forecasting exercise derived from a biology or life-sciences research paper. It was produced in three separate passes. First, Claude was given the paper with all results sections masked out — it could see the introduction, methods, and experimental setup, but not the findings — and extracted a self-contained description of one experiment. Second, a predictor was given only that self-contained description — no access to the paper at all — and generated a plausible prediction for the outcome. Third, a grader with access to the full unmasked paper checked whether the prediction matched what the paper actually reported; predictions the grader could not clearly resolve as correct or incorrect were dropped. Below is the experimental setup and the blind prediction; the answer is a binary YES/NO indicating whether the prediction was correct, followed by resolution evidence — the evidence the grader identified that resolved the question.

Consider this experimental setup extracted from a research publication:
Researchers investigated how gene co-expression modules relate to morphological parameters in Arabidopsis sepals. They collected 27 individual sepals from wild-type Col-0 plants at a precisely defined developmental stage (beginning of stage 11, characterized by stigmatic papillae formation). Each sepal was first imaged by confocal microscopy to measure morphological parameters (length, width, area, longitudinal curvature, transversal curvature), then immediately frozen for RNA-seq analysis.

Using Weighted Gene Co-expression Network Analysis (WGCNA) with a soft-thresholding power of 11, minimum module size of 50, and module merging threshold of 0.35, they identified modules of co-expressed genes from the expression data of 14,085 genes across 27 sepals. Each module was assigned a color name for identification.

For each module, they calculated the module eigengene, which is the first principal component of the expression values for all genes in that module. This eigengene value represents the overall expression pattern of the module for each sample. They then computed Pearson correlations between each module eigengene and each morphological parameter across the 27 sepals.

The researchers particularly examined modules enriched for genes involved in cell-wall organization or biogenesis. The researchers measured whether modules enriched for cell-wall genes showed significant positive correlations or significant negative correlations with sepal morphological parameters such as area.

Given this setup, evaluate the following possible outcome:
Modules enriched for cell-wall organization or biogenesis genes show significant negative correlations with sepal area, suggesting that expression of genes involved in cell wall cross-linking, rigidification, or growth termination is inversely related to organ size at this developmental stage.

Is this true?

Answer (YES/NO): YES